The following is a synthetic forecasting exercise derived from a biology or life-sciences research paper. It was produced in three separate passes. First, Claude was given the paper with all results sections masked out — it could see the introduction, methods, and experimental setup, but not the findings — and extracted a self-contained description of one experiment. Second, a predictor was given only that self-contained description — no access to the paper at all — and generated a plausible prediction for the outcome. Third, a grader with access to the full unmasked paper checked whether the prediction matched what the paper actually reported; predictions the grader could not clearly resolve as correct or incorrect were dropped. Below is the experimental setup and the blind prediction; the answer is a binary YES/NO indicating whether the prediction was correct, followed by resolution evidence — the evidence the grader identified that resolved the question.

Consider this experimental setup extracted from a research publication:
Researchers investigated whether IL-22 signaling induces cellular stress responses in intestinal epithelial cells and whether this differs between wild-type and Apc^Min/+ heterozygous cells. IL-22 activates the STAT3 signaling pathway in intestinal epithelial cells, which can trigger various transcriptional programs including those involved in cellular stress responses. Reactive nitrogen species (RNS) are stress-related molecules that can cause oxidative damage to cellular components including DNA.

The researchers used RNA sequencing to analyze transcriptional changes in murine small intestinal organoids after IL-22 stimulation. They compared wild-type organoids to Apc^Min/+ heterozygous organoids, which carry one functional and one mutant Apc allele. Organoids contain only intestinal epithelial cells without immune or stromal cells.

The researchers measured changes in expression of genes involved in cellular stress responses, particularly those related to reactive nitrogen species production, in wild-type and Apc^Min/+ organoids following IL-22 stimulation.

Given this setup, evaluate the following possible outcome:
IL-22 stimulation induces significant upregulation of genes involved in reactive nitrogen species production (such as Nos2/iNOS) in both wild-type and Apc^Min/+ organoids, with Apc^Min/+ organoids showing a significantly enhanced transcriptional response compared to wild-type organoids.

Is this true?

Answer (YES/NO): NO